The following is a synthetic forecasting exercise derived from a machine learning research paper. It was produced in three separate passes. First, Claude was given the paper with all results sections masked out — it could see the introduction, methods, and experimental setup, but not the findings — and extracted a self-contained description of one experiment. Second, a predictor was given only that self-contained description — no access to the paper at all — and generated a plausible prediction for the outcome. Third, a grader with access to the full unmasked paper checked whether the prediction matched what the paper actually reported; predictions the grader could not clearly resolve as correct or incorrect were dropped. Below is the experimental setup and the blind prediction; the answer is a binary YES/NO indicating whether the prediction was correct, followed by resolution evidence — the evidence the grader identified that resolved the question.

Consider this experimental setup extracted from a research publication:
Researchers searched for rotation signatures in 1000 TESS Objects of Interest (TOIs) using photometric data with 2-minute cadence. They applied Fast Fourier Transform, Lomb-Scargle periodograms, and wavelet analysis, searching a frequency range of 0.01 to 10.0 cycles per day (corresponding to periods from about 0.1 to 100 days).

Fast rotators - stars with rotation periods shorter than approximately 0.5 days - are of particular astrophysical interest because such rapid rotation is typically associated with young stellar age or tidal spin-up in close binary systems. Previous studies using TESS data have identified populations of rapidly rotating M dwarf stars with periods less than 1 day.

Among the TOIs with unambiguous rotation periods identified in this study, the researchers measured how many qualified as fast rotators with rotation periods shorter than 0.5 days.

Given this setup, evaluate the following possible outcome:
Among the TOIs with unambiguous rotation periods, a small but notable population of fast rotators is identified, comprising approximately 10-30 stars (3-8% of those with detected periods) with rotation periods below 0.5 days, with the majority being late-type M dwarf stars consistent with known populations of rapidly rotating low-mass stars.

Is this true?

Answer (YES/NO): NO